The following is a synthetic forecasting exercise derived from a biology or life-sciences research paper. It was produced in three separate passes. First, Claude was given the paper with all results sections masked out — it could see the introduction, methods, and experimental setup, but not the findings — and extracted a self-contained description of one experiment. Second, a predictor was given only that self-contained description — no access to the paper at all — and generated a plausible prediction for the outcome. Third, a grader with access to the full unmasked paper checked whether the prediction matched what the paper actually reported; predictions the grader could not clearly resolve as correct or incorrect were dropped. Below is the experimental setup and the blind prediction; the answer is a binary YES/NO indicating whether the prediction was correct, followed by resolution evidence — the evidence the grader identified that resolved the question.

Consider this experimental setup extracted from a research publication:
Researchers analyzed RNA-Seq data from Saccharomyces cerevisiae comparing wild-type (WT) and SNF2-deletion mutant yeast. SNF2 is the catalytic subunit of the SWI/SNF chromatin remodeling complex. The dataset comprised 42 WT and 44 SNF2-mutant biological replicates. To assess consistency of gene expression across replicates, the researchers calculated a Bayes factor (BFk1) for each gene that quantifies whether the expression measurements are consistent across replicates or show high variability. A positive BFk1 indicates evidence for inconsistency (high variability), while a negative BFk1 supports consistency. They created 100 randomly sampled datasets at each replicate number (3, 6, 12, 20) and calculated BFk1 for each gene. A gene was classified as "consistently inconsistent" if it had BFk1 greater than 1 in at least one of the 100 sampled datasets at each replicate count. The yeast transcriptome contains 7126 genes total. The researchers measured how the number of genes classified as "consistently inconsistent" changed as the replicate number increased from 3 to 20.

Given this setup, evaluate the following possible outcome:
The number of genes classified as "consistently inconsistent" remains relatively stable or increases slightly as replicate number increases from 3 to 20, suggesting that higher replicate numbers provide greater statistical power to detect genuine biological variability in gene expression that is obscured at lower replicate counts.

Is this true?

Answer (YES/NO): YES